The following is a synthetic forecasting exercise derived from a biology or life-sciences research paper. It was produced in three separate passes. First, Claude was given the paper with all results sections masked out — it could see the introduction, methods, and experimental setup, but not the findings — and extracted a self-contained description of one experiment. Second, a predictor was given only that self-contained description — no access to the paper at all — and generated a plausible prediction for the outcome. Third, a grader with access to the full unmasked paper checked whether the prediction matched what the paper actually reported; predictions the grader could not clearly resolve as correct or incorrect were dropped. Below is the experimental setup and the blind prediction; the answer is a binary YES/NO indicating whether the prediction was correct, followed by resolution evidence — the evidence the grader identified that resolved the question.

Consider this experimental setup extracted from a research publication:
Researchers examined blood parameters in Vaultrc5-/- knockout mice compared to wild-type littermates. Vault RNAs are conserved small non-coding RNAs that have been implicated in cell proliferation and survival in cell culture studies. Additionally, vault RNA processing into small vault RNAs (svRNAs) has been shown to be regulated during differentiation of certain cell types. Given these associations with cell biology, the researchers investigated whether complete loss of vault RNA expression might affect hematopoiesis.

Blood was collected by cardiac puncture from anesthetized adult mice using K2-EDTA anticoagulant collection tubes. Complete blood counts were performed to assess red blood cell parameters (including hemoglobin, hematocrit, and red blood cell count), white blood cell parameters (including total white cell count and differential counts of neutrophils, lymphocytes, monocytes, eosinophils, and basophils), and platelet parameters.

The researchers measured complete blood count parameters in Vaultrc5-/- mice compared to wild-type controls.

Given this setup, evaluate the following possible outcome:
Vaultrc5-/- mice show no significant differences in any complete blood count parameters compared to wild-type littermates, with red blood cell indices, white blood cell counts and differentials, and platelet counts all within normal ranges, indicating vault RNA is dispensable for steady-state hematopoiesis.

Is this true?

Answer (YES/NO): NO